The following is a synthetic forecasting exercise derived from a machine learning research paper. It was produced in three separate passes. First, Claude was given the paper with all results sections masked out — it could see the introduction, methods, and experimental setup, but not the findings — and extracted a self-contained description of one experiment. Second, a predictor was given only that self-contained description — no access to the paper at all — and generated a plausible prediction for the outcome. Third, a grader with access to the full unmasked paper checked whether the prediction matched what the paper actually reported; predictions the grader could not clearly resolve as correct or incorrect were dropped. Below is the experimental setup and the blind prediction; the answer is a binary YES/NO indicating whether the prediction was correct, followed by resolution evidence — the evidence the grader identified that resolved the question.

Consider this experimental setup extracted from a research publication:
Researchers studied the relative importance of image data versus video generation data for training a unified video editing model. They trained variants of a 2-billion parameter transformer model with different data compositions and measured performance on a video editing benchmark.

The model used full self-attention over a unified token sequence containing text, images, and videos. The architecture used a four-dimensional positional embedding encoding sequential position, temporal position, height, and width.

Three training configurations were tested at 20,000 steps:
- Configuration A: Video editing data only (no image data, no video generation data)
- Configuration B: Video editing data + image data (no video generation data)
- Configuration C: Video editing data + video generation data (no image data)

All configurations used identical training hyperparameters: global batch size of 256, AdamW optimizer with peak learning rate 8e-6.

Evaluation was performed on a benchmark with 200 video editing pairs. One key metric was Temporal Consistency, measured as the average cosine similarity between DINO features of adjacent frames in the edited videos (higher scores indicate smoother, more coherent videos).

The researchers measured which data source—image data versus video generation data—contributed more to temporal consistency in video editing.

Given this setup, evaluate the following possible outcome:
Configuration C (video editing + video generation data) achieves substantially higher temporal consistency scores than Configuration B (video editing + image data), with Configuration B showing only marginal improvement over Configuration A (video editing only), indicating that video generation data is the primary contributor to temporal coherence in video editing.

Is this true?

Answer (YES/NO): YES